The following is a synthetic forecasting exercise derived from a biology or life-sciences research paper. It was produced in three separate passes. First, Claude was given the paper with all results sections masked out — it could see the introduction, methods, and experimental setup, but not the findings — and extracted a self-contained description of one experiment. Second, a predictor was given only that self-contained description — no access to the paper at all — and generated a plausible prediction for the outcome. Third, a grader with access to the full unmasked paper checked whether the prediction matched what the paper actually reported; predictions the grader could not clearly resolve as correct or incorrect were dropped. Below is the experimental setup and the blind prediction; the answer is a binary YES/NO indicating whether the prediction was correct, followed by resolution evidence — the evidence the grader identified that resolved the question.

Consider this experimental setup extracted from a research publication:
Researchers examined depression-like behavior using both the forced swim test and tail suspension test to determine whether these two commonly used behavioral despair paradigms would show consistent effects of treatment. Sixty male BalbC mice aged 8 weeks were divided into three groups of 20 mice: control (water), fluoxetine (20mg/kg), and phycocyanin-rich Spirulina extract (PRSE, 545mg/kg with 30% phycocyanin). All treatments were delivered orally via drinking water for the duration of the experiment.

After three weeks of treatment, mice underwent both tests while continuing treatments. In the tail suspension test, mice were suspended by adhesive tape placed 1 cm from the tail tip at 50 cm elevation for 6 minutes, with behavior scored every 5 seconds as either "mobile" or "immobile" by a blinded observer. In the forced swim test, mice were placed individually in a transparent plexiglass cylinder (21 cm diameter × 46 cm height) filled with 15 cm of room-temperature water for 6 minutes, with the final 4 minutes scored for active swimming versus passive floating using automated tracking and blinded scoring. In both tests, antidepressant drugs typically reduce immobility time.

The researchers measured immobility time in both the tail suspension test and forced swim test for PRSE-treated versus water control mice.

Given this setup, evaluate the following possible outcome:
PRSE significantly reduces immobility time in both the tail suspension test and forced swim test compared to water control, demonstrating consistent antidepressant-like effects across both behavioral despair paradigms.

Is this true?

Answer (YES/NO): NO